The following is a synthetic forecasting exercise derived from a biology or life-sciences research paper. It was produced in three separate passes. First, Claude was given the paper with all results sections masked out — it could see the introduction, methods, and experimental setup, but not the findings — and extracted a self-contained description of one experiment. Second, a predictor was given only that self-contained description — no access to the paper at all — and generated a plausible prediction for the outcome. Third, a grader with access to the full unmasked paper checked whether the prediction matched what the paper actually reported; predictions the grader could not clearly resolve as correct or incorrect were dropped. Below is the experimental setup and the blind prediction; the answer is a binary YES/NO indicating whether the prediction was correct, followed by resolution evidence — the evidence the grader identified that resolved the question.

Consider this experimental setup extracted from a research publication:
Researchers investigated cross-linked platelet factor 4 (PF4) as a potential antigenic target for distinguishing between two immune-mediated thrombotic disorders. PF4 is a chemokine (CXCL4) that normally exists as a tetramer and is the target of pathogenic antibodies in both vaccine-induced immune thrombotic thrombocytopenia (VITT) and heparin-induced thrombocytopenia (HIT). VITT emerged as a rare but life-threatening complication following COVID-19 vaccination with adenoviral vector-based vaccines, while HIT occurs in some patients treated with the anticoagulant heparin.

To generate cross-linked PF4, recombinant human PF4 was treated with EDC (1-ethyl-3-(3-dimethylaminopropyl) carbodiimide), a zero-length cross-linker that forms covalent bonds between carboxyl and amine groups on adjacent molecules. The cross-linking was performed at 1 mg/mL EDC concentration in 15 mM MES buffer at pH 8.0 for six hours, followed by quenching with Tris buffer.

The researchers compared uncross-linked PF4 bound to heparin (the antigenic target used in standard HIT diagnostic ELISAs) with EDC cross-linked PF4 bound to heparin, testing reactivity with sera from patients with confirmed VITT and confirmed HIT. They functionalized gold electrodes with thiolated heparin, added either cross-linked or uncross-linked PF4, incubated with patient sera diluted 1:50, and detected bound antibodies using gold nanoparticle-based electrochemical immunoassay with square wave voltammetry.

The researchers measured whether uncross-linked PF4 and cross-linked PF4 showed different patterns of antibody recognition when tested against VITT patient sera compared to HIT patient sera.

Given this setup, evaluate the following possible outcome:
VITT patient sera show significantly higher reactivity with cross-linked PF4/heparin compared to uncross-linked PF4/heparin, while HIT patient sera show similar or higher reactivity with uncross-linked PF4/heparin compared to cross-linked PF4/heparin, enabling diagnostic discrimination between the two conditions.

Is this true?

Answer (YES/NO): YES